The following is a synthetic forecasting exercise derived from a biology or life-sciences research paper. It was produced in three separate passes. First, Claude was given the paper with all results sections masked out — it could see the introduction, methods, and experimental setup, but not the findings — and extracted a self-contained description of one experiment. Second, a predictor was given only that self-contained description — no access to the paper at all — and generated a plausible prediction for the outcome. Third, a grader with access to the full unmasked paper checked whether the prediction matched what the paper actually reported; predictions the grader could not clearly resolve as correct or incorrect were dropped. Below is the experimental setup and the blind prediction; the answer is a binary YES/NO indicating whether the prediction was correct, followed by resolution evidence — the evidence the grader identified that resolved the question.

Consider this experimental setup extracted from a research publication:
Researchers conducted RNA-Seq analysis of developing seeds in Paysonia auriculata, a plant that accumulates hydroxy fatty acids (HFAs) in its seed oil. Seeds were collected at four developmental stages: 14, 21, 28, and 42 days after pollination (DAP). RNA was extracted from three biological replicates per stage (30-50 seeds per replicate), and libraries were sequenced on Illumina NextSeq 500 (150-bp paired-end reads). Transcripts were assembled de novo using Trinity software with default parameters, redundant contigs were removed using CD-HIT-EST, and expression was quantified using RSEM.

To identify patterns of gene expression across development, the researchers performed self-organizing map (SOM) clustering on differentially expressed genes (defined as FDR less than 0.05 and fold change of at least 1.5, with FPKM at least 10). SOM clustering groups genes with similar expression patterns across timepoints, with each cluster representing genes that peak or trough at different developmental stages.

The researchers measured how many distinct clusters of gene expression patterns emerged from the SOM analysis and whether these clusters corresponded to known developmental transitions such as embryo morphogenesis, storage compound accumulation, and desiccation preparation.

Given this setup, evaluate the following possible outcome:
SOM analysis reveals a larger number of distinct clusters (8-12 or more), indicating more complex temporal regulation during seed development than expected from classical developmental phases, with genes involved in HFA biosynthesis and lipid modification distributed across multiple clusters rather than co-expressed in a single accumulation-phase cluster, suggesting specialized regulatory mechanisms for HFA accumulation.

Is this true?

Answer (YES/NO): NO